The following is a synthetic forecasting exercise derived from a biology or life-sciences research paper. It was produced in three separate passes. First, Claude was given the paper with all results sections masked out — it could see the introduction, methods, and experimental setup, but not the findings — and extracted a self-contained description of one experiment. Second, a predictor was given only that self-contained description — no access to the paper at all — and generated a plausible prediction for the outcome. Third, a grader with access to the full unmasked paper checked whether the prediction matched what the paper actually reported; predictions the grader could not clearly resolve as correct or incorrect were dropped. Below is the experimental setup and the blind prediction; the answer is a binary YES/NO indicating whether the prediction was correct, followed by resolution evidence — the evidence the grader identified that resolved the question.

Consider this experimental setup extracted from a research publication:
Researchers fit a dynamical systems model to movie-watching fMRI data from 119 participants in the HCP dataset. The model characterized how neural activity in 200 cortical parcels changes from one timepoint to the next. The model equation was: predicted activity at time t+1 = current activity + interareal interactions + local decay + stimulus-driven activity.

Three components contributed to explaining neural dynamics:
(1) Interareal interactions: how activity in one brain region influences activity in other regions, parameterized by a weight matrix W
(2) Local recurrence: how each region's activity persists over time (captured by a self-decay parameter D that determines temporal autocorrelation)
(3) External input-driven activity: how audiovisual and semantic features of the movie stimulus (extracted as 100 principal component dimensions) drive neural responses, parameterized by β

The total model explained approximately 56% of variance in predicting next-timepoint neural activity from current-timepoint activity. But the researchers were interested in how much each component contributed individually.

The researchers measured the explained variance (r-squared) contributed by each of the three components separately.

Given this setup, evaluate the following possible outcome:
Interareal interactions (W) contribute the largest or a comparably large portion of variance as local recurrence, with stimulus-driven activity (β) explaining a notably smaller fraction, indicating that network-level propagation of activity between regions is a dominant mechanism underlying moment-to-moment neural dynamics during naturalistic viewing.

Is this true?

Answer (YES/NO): NO